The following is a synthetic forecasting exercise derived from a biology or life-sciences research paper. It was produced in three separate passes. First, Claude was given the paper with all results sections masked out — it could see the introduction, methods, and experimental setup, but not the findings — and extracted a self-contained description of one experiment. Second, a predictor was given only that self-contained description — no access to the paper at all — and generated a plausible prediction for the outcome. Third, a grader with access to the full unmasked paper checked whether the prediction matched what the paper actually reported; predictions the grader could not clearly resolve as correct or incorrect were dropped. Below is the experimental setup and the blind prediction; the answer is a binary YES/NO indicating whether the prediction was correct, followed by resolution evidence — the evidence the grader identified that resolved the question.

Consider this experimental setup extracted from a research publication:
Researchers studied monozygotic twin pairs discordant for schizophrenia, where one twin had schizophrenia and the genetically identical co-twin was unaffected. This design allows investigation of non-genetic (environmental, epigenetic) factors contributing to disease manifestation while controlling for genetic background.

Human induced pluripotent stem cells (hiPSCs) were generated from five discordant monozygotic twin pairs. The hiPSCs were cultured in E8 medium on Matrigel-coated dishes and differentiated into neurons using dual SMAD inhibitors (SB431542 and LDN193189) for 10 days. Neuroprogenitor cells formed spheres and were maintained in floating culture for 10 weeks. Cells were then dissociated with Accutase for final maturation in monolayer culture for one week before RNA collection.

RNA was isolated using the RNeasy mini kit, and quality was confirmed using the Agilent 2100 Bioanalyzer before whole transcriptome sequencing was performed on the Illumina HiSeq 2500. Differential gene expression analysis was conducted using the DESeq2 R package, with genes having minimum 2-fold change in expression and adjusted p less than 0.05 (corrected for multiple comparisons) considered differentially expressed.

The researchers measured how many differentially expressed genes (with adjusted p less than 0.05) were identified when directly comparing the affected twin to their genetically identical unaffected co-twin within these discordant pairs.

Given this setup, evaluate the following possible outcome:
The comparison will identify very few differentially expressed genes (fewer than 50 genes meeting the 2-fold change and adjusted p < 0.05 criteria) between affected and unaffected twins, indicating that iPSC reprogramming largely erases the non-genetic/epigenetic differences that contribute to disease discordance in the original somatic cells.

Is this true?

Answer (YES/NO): YES